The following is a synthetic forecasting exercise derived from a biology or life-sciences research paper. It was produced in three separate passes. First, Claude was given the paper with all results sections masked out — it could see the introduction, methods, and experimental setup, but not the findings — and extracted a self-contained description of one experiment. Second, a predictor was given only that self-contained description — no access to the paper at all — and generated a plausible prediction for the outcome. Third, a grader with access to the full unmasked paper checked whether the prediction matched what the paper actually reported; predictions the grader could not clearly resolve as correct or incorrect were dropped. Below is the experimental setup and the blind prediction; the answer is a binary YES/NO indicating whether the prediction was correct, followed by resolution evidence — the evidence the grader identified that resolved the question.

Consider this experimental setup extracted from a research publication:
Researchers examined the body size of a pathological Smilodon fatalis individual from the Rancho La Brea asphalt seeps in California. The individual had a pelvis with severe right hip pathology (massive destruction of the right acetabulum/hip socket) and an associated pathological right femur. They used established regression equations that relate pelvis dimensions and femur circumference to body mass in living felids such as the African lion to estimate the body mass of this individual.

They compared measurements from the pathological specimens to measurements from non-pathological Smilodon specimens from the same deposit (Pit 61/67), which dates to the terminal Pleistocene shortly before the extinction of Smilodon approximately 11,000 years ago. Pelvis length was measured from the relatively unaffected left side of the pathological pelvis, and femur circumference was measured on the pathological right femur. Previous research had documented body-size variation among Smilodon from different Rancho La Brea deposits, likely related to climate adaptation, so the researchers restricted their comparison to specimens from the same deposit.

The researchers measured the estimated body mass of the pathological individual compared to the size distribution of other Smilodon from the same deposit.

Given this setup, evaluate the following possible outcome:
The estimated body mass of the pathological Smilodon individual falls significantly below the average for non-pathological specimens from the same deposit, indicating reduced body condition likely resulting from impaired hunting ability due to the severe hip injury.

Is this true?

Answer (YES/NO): NO